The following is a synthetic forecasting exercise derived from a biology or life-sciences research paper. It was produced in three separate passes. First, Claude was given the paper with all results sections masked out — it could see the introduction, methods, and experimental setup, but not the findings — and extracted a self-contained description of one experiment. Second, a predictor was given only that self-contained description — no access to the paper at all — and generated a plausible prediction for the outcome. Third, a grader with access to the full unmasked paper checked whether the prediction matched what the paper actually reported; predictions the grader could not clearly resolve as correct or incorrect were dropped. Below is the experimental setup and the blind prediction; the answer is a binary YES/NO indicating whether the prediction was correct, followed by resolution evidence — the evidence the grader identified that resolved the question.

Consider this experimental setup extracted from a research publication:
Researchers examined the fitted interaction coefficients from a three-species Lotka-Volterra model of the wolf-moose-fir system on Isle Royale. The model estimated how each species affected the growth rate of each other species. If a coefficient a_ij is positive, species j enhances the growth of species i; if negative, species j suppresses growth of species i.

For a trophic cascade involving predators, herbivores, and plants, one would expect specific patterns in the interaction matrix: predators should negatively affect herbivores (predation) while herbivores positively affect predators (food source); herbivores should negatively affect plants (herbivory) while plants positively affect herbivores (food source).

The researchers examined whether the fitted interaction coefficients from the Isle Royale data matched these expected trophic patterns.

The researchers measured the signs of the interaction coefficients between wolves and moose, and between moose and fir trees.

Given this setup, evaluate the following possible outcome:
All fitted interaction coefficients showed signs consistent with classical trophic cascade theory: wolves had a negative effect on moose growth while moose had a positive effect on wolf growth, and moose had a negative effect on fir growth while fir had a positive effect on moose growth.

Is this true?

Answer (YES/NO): YES